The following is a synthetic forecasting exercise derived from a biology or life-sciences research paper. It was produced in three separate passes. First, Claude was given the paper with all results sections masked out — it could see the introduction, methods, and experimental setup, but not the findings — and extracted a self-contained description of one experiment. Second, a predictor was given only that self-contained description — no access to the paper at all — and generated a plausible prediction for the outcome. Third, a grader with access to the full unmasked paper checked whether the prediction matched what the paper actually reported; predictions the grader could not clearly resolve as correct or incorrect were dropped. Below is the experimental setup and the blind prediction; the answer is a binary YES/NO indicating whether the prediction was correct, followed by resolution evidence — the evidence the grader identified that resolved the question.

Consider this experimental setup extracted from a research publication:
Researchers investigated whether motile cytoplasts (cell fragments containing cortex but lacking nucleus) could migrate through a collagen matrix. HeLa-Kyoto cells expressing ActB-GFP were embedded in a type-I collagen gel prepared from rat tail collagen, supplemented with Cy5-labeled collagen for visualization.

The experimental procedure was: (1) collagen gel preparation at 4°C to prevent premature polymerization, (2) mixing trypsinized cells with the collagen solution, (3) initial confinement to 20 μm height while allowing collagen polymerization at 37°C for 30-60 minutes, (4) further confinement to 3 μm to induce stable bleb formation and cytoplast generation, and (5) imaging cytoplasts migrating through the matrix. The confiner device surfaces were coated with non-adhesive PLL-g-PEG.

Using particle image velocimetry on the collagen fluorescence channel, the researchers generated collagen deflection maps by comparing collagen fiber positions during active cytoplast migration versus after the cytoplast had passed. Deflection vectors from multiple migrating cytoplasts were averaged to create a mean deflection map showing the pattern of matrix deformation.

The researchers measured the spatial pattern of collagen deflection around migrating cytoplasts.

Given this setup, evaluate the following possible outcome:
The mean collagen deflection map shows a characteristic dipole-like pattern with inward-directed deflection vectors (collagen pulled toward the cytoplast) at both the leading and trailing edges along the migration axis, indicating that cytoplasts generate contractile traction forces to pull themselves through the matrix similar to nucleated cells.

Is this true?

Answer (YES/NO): NO